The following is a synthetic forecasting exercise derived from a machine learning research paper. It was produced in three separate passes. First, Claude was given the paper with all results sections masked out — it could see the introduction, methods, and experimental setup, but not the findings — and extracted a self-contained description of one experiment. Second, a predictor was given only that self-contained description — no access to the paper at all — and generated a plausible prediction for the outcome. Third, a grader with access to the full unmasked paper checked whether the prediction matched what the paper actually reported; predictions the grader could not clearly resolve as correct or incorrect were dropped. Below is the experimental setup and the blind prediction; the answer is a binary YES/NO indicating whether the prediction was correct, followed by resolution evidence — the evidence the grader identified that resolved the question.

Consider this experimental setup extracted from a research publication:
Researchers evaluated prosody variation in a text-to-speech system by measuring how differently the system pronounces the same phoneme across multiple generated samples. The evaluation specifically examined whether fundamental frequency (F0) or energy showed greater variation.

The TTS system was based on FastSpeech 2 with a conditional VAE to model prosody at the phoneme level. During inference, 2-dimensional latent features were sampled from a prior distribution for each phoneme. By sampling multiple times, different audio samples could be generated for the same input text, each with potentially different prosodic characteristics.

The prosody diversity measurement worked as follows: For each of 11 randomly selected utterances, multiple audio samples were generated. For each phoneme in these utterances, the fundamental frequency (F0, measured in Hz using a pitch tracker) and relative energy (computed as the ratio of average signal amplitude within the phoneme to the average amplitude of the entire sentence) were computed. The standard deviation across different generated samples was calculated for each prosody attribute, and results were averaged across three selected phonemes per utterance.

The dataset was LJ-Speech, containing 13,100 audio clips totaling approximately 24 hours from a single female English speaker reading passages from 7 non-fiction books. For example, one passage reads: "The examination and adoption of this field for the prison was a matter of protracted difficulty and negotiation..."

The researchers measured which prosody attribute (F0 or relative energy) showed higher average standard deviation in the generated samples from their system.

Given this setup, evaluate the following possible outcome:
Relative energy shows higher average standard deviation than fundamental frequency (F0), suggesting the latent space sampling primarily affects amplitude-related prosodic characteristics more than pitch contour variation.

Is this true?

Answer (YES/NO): NO